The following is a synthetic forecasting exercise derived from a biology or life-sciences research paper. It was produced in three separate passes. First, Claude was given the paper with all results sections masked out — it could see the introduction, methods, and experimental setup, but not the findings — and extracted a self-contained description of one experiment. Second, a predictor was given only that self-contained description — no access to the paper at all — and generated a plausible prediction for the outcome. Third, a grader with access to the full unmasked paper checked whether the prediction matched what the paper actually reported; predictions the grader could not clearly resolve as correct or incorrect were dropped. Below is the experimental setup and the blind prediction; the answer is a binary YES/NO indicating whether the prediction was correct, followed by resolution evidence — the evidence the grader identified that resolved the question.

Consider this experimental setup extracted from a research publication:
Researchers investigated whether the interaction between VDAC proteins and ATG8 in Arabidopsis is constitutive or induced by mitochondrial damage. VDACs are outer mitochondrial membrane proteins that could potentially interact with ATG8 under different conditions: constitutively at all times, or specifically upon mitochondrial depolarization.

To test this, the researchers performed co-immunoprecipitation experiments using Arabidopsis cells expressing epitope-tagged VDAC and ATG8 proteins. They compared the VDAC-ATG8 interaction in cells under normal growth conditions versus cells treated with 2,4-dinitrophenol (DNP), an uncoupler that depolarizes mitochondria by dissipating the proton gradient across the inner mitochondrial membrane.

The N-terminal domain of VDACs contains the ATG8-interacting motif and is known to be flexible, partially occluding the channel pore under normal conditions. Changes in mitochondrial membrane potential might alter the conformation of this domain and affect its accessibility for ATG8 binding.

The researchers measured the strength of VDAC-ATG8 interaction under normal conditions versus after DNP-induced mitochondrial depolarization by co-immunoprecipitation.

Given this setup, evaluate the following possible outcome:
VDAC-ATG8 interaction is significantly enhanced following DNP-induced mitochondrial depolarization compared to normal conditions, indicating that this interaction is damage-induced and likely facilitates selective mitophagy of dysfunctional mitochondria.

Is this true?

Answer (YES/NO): YES